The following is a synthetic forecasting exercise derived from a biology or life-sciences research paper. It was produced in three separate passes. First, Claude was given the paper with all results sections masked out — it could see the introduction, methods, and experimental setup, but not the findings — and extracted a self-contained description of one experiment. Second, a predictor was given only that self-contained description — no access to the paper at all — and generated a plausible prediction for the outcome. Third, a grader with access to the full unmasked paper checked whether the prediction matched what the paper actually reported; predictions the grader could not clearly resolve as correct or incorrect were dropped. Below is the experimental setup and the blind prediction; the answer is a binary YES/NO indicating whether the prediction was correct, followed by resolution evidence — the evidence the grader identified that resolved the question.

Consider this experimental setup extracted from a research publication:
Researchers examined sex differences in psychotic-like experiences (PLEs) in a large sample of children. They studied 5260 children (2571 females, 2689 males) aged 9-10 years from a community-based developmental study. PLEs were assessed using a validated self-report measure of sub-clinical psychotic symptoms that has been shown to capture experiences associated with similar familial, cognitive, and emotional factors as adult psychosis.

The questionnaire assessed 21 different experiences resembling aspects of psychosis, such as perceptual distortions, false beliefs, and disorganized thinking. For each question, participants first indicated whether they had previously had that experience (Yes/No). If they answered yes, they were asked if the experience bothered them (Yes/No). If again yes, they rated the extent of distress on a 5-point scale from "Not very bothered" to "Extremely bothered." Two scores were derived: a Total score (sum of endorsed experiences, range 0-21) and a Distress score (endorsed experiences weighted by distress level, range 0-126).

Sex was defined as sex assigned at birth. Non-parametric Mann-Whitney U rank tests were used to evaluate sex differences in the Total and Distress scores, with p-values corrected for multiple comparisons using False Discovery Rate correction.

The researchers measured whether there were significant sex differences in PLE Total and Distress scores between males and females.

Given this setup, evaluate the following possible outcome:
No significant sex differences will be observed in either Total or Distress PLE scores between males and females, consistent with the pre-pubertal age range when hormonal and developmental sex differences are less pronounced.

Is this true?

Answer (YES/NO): NO